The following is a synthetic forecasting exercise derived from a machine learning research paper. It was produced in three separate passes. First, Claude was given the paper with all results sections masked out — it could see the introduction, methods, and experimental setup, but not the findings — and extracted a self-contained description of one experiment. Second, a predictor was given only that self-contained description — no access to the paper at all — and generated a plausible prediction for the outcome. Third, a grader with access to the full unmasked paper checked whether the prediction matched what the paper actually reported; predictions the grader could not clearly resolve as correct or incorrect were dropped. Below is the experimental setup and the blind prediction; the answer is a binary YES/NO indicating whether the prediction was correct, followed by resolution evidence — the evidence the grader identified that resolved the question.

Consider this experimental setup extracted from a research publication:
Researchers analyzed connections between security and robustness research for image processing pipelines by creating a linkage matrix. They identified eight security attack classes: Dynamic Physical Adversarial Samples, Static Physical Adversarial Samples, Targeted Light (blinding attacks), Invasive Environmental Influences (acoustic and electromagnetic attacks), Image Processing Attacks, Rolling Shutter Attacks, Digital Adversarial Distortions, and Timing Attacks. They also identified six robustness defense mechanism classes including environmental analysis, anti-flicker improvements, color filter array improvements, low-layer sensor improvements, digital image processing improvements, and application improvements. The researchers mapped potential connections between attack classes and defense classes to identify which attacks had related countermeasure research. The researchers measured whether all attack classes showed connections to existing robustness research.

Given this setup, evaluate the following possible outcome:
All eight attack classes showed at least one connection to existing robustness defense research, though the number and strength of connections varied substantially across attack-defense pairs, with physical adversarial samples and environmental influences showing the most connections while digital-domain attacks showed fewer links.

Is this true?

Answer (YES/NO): NO